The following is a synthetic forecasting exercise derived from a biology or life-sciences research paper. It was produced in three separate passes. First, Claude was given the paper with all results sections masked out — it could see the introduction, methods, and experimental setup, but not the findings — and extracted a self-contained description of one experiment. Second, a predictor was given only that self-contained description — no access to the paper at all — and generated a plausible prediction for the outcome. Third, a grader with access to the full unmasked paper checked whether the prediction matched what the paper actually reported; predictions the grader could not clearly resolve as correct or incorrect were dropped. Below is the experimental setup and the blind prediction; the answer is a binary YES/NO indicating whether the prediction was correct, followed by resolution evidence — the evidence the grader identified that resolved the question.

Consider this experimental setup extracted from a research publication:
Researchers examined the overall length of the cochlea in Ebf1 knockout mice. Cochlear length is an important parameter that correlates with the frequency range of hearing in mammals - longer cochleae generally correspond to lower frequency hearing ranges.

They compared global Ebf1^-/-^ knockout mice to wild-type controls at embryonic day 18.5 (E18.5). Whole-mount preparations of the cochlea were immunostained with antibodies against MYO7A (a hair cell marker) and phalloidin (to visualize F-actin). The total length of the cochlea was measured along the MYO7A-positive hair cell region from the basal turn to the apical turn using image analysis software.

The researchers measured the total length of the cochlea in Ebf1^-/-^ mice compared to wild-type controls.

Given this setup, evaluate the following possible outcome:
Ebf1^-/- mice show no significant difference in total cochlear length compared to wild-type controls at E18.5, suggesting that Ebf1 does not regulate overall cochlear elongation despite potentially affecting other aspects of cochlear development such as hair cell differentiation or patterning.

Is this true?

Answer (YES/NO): NO